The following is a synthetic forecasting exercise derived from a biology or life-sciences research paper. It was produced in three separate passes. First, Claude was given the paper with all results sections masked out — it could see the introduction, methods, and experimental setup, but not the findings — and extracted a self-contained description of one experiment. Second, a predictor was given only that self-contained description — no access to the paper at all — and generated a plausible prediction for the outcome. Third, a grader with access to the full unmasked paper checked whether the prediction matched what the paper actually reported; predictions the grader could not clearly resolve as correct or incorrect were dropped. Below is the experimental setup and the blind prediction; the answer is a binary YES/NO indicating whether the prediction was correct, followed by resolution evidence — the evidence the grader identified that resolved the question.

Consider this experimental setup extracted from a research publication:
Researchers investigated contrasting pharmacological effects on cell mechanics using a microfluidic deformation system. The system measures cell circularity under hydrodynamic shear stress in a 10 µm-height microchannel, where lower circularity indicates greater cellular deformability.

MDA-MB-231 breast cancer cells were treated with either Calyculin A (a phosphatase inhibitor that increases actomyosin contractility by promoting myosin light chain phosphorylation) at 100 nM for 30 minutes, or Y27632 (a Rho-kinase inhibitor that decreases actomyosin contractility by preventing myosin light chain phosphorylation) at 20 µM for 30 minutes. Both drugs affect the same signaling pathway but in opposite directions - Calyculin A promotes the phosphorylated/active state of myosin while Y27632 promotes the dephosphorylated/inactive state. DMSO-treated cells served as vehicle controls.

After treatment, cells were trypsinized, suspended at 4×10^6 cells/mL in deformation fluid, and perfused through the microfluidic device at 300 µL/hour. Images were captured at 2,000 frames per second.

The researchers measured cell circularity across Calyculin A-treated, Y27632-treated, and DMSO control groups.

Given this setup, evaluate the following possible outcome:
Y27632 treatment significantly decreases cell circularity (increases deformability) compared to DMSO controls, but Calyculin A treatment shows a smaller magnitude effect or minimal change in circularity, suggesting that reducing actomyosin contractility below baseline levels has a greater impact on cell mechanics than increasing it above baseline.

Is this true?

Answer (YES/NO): NO